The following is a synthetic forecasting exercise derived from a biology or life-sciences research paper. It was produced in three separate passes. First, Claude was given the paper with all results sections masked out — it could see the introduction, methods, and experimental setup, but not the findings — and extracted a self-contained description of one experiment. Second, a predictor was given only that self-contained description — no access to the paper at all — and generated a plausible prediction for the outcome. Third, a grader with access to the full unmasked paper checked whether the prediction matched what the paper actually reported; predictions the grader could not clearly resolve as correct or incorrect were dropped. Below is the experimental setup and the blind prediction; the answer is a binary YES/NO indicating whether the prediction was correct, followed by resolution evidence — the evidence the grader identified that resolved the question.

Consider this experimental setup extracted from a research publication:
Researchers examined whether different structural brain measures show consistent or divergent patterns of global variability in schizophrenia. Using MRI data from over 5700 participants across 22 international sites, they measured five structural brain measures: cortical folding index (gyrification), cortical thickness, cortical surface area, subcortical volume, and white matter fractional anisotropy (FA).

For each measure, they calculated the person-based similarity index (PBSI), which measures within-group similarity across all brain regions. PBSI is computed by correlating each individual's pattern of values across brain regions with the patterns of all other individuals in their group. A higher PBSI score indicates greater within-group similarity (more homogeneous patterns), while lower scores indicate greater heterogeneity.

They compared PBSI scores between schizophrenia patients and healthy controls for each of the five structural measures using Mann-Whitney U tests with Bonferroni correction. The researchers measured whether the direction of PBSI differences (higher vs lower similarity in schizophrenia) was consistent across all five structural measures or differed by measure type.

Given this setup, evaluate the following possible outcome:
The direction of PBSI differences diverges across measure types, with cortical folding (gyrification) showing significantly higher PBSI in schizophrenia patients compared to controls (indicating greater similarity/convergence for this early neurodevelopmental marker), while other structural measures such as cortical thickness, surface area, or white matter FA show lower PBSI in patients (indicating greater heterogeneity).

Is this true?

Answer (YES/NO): NO